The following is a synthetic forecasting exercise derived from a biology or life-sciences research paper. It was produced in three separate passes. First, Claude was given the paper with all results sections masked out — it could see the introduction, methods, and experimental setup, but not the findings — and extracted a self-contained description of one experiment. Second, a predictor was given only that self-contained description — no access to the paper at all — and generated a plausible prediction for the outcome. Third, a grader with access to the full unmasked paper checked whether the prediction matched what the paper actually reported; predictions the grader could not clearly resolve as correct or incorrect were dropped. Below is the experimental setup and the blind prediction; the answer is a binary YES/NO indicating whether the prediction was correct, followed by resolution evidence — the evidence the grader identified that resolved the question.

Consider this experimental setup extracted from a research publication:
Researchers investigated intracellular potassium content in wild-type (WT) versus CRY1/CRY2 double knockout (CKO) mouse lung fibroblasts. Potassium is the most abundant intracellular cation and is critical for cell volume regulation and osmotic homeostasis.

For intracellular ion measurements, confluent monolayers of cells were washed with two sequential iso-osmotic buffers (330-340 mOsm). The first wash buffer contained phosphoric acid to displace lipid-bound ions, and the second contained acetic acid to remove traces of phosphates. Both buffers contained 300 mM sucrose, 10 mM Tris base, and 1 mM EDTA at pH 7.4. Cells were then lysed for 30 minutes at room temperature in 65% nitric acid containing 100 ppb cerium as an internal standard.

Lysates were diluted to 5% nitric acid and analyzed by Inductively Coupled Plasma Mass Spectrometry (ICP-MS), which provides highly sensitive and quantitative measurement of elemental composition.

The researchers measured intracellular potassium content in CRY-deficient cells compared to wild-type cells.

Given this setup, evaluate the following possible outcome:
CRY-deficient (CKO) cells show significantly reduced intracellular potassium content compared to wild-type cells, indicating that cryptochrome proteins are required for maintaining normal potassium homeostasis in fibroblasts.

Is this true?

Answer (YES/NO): YES